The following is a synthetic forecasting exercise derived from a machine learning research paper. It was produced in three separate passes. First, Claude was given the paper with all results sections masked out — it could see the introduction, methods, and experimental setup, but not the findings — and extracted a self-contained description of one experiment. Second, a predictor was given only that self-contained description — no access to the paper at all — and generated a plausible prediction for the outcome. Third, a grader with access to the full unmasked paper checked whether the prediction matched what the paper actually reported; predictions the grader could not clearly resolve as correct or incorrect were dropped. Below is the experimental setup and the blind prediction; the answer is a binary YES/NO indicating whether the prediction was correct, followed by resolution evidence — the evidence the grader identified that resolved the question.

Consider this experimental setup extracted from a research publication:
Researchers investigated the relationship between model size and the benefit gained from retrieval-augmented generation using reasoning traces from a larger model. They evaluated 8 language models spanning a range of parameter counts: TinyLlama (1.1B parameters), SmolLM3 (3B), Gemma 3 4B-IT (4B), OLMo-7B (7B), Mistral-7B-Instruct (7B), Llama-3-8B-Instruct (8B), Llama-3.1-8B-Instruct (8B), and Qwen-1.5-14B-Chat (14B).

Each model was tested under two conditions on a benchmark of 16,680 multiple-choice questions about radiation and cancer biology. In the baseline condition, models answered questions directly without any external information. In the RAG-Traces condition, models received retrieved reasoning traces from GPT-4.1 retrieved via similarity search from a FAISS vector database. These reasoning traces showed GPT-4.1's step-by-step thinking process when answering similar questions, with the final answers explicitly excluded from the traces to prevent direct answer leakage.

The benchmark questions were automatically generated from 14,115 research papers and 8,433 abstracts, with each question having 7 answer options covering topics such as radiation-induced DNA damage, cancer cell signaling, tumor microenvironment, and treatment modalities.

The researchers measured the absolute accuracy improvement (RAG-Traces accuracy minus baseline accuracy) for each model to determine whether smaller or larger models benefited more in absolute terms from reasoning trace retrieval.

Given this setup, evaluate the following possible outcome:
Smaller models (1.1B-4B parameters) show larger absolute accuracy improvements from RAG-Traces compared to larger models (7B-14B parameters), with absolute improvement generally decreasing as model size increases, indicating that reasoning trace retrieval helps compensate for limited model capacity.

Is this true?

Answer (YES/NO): NO